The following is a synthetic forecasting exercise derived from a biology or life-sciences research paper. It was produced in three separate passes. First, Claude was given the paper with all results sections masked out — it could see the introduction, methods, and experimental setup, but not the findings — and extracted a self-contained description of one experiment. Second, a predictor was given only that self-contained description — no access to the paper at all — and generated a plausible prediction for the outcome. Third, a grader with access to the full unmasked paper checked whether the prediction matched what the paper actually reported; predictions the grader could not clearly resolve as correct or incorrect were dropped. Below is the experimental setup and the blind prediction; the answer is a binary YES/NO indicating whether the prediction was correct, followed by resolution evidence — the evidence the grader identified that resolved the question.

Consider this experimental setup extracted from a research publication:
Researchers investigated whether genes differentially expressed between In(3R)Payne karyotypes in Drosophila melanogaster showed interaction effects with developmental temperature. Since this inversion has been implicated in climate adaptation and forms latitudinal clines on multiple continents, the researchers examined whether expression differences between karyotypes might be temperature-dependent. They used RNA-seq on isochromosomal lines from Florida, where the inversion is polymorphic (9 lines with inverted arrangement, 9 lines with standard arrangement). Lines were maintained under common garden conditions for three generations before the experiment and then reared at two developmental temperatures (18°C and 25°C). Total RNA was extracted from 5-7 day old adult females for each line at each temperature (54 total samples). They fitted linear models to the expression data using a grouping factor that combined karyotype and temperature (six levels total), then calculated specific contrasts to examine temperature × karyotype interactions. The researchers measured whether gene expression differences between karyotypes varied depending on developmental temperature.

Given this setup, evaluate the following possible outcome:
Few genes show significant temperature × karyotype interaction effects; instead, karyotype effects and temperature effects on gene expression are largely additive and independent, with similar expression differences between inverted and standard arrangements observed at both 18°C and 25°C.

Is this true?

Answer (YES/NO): NO